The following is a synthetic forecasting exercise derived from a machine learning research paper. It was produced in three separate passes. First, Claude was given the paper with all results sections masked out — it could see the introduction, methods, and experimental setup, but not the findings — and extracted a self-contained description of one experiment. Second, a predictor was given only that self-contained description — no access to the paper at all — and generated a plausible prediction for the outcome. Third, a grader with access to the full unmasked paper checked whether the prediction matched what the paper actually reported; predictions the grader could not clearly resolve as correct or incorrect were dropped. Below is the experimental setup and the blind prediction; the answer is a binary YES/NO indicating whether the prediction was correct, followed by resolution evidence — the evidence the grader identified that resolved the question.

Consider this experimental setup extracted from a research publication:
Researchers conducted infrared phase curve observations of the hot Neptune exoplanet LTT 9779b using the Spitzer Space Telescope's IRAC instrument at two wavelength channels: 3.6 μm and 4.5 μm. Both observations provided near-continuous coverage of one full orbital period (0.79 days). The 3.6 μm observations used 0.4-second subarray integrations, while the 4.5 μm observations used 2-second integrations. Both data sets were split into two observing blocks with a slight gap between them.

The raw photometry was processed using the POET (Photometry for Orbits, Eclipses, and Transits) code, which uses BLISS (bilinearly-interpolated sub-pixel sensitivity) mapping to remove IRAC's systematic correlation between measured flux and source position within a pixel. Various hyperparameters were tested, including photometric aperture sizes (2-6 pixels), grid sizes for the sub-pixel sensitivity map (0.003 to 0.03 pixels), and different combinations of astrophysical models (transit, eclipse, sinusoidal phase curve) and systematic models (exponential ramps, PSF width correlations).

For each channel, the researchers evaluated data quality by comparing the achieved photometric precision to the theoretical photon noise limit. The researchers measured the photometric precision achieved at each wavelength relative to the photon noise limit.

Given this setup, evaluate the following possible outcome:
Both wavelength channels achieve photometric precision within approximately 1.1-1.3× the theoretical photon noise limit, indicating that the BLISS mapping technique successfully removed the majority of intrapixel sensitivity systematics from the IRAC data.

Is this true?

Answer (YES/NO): NO